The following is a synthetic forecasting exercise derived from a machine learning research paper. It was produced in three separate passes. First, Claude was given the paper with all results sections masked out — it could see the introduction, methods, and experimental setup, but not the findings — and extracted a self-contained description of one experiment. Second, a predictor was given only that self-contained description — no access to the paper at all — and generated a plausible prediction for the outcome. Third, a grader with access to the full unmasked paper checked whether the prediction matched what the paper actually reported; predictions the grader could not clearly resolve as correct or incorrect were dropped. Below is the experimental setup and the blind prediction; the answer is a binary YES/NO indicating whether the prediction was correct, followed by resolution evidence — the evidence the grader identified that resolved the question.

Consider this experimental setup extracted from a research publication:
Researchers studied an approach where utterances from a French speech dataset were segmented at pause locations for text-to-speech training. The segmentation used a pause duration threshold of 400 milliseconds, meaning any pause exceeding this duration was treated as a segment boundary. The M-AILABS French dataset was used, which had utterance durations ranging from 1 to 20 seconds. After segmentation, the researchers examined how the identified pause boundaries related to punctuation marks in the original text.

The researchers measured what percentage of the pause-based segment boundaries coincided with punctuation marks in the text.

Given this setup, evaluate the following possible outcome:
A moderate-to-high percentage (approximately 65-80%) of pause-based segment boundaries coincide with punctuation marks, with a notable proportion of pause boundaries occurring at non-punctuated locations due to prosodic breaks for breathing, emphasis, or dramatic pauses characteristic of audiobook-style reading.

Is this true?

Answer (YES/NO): NO